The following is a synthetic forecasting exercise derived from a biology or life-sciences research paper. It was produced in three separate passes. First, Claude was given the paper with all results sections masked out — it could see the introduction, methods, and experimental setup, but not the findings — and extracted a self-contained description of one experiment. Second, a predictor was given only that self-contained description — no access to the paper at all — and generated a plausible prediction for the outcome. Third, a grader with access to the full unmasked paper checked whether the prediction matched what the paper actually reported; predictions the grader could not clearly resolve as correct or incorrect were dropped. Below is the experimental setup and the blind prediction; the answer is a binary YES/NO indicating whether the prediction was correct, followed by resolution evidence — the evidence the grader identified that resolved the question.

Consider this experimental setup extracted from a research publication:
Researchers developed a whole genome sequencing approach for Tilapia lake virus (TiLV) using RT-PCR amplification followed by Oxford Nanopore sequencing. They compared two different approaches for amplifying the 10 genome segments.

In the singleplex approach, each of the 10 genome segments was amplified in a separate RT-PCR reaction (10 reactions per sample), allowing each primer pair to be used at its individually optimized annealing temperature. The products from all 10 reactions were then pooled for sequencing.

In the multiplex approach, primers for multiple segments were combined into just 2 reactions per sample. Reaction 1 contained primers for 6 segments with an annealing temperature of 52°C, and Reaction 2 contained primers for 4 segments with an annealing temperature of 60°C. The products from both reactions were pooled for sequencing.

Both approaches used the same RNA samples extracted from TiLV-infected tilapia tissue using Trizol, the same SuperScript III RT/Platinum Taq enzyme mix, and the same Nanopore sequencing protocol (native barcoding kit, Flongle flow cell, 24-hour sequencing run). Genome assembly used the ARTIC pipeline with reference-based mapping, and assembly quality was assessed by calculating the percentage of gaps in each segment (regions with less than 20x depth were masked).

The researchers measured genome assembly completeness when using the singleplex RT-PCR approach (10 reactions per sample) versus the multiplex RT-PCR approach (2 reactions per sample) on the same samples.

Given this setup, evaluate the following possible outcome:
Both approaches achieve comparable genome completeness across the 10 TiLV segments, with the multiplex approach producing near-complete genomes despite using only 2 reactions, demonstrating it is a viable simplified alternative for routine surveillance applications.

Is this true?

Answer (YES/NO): NO